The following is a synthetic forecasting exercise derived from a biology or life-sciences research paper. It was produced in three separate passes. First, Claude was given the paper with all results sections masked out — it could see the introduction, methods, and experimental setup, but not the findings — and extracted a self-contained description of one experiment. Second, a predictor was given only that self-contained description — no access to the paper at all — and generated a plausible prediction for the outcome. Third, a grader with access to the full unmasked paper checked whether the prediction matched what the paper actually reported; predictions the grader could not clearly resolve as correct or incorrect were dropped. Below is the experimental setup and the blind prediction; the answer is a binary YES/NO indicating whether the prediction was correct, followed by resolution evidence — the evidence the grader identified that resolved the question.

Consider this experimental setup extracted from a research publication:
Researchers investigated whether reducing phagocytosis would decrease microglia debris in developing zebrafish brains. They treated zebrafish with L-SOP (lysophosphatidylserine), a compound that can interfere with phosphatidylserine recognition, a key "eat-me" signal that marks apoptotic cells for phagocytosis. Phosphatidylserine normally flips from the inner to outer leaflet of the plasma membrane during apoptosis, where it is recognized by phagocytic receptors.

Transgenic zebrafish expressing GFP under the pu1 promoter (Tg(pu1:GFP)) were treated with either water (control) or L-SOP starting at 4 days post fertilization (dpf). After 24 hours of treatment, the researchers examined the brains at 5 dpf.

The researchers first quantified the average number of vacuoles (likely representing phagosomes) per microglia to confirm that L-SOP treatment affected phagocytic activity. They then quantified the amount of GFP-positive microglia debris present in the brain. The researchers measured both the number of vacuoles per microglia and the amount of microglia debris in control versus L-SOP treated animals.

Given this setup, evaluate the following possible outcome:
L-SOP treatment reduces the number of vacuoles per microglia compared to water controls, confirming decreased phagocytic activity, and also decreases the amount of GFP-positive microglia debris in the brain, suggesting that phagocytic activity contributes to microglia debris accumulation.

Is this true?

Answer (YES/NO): YES